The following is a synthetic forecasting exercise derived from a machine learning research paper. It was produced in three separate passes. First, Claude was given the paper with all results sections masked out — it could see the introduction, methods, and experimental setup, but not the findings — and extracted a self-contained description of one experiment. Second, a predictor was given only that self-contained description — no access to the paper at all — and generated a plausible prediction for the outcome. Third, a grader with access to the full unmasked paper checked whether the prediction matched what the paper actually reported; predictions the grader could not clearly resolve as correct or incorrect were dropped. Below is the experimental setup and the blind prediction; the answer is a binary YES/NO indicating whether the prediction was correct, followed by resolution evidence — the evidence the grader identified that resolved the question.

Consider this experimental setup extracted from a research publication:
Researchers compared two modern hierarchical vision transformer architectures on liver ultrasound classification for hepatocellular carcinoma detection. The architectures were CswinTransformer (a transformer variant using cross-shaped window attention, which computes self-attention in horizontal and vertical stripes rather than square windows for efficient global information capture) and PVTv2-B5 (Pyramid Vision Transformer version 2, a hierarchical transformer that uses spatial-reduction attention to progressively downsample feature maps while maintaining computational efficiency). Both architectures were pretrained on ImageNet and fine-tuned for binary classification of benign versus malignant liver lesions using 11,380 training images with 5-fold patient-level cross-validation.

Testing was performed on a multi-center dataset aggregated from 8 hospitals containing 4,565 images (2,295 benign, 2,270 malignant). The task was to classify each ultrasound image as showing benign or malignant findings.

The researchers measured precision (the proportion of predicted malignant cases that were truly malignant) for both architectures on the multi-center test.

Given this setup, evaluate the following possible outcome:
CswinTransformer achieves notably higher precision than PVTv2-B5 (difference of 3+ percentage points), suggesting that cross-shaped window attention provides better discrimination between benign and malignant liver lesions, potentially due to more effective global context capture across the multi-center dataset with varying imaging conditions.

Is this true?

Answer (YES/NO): NO